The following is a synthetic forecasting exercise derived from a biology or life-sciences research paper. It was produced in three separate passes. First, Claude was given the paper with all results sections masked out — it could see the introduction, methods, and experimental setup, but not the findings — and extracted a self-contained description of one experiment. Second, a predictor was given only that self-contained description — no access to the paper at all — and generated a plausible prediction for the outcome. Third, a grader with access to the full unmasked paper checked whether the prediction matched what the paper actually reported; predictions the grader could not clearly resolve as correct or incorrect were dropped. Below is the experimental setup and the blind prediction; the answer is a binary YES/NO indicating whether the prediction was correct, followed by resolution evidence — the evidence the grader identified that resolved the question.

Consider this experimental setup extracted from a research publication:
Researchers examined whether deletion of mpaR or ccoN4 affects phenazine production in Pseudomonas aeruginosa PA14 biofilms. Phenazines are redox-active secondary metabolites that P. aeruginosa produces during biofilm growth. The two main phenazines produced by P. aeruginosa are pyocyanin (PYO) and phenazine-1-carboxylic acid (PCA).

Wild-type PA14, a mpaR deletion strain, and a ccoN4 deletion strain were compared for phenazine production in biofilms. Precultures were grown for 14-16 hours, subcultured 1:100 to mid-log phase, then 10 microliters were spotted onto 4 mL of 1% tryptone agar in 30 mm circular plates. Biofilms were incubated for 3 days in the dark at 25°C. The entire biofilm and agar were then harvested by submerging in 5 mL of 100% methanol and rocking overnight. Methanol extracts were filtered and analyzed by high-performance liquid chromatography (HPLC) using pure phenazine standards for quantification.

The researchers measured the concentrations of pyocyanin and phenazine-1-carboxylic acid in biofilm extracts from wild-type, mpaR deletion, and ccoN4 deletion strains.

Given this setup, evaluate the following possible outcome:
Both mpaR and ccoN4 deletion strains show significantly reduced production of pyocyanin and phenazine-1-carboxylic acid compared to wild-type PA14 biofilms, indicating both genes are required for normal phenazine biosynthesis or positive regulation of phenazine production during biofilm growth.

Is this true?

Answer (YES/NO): NO